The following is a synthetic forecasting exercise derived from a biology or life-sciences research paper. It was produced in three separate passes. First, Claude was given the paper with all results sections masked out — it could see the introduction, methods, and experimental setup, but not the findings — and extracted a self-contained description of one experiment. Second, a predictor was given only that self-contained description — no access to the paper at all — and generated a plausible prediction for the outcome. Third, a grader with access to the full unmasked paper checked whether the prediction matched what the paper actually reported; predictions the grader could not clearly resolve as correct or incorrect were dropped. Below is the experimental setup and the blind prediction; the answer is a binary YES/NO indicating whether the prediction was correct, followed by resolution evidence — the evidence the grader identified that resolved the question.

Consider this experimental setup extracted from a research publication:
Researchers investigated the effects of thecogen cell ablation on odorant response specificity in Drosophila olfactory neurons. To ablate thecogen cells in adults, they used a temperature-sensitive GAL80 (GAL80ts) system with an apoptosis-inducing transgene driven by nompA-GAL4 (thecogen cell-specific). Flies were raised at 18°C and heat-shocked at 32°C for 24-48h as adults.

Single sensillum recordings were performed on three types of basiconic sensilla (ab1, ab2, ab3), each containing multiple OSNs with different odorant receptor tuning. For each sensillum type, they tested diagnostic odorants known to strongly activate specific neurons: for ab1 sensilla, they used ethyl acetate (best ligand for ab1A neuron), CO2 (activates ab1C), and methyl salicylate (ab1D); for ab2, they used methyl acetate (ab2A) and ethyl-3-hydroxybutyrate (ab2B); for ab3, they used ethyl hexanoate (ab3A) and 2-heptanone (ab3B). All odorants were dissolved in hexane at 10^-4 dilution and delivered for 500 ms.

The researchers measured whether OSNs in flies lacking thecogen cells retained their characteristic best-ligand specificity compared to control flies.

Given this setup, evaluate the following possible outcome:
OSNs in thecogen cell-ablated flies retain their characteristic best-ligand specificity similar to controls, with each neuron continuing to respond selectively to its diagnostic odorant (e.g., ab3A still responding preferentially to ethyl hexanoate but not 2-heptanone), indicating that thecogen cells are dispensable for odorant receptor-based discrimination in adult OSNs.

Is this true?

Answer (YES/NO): NO